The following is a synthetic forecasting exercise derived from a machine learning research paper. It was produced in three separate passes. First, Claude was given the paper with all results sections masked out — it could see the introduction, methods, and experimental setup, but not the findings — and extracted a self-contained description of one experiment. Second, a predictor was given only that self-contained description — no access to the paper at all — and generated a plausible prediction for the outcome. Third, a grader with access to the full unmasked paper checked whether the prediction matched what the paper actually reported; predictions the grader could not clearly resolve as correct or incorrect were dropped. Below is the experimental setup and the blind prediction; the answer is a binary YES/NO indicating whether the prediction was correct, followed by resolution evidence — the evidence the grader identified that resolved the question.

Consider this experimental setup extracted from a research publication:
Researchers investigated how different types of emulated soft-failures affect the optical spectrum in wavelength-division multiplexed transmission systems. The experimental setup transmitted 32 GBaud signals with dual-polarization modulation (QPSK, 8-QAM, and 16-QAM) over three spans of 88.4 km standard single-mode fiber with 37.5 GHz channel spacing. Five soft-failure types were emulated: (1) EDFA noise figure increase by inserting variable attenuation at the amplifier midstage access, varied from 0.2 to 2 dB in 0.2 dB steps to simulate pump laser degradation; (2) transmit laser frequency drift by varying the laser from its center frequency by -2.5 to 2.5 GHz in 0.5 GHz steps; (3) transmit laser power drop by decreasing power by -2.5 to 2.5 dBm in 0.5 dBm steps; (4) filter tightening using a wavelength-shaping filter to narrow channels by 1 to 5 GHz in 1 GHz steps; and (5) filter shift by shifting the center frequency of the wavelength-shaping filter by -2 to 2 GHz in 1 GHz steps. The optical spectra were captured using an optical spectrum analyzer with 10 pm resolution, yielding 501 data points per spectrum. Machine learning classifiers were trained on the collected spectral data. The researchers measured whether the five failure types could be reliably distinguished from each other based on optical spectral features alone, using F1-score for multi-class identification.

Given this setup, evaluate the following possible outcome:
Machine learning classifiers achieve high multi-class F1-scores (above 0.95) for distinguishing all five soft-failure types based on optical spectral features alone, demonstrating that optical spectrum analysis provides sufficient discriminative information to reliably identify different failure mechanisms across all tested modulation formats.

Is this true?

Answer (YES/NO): NO